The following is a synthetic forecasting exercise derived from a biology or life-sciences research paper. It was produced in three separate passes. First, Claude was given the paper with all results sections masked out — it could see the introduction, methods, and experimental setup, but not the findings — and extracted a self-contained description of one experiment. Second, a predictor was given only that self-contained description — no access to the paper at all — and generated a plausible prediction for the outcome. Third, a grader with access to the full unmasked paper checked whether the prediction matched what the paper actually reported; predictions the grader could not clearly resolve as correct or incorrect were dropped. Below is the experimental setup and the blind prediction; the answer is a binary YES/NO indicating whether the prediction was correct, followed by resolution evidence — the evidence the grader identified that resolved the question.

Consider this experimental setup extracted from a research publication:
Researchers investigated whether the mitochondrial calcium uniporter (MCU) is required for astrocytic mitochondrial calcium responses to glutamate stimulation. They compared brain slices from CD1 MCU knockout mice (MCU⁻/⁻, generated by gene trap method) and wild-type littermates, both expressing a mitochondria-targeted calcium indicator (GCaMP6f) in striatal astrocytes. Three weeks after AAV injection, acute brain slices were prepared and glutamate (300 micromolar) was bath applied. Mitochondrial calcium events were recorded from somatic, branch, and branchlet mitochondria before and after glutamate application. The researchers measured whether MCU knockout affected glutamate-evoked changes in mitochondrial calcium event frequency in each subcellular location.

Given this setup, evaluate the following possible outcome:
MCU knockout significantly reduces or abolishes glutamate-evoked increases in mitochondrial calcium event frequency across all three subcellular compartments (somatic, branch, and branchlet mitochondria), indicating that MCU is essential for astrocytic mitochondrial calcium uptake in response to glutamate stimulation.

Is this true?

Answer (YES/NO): NO